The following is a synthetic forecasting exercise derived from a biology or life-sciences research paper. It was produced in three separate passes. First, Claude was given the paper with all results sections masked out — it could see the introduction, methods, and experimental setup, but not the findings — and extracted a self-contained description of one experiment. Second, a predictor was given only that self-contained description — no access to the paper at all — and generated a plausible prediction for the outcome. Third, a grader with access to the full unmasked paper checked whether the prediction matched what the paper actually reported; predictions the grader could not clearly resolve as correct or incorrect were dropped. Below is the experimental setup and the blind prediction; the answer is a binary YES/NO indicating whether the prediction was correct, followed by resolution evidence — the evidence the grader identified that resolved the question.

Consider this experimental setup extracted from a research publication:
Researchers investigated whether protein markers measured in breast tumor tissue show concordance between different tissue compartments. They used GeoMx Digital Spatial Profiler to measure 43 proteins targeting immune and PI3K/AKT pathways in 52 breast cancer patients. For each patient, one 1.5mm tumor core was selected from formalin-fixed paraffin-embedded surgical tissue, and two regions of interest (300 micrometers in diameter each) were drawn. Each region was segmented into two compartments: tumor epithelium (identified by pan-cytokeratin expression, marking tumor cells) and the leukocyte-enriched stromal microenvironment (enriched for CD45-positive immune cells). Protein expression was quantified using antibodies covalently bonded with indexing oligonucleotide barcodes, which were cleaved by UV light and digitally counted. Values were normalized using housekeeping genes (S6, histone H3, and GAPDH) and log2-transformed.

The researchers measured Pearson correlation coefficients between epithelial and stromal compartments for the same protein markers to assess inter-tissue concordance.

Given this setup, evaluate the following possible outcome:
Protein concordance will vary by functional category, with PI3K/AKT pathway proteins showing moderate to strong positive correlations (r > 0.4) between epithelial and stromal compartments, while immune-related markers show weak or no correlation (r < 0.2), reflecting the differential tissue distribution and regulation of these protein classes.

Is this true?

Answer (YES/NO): NO